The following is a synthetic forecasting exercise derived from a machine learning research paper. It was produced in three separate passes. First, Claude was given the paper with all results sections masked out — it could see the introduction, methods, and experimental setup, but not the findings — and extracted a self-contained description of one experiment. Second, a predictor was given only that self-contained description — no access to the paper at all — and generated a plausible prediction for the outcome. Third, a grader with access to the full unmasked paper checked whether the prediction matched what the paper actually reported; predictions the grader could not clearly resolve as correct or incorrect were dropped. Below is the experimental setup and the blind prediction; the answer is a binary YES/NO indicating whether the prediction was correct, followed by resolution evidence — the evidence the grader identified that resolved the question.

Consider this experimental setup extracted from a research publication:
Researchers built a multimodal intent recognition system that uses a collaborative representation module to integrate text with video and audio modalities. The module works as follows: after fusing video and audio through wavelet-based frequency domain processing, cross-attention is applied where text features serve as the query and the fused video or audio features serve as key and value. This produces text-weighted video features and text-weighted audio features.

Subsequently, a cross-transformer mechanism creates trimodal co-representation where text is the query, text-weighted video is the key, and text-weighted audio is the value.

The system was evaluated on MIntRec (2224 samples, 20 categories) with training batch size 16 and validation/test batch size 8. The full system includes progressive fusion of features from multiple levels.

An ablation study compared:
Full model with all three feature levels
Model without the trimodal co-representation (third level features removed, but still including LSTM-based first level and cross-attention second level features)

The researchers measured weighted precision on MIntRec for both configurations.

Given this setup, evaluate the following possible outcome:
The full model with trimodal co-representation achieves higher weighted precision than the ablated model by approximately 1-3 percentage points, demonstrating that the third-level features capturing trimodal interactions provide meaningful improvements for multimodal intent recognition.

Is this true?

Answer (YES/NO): NO